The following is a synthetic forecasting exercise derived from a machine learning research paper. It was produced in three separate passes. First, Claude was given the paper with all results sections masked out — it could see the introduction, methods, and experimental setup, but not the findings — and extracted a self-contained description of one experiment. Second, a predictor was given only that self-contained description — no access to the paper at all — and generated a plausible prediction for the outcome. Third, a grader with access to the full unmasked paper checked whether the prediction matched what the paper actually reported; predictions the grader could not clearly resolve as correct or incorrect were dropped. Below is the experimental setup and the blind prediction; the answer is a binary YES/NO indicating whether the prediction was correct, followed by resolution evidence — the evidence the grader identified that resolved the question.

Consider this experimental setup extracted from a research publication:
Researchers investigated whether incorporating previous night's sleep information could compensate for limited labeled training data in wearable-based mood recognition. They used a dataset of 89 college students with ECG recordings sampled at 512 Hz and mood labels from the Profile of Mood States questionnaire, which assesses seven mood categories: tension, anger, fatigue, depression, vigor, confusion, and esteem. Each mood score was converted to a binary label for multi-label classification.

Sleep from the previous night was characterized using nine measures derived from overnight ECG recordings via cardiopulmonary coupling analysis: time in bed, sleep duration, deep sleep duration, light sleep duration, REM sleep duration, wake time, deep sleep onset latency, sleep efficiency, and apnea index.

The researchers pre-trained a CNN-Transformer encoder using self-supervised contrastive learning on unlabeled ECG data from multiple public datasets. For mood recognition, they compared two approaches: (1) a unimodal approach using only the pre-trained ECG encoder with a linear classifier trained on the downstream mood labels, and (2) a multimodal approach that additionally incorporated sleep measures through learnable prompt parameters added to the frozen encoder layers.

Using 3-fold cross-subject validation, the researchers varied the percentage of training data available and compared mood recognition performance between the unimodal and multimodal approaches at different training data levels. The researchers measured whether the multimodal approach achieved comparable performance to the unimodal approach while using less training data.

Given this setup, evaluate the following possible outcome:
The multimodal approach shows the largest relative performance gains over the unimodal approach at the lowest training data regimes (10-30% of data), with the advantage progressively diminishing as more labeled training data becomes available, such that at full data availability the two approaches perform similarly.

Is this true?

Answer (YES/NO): NO